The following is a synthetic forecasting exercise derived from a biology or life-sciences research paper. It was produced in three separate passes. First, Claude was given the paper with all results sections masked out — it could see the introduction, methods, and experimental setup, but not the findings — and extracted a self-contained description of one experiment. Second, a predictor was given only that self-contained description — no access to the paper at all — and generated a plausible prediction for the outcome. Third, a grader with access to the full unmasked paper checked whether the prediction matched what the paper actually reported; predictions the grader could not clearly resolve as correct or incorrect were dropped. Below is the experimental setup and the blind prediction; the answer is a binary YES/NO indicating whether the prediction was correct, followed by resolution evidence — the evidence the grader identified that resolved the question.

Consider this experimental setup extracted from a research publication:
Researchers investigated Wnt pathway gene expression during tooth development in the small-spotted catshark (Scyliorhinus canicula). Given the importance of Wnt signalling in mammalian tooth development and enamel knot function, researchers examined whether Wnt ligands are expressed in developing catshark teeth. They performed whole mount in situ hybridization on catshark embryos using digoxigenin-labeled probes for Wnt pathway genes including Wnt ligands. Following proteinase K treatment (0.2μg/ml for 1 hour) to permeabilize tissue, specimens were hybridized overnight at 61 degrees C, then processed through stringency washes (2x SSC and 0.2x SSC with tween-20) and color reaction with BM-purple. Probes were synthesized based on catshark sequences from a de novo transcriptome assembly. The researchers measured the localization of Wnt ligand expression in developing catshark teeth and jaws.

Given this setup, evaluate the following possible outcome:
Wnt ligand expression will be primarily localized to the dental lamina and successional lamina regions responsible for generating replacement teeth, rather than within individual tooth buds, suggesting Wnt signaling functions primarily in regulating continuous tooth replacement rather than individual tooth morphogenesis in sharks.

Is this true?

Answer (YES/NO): NO